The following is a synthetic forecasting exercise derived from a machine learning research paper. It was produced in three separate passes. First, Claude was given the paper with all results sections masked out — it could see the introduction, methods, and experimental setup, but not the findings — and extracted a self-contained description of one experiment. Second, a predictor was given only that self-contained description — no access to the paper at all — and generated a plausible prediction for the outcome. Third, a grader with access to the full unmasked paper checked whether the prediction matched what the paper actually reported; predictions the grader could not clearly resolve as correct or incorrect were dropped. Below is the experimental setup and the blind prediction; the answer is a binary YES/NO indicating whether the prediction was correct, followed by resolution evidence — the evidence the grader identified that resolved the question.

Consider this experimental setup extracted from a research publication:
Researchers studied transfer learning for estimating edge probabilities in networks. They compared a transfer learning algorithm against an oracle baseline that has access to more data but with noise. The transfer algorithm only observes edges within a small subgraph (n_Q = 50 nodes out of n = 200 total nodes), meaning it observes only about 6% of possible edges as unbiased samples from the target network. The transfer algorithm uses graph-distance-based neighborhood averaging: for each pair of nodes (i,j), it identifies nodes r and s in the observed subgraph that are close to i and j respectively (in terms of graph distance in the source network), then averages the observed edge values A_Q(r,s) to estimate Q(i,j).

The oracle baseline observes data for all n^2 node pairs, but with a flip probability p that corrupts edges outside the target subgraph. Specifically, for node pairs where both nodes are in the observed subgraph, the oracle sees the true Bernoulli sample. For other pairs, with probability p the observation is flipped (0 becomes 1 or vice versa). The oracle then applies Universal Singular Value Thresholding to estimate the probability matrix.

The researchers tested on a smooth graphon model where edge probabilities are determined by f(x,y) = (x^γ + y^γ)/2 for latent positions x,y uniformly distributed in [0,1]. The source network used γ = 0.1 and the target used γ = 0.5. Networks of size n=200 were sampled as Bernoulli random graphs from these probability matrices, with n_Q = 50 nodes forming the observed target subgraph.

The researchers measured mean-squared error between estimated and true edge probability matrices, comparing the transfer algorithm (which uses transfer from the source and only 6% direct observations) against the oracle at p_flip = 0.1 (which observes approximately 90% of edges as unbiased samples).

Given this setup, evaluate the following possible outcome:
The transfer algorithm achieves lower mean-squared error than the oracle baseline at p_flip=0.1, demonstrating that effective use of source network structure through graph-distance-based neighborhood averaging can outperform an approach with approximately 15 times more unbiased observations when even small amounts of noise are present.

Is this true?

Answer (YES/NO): NO